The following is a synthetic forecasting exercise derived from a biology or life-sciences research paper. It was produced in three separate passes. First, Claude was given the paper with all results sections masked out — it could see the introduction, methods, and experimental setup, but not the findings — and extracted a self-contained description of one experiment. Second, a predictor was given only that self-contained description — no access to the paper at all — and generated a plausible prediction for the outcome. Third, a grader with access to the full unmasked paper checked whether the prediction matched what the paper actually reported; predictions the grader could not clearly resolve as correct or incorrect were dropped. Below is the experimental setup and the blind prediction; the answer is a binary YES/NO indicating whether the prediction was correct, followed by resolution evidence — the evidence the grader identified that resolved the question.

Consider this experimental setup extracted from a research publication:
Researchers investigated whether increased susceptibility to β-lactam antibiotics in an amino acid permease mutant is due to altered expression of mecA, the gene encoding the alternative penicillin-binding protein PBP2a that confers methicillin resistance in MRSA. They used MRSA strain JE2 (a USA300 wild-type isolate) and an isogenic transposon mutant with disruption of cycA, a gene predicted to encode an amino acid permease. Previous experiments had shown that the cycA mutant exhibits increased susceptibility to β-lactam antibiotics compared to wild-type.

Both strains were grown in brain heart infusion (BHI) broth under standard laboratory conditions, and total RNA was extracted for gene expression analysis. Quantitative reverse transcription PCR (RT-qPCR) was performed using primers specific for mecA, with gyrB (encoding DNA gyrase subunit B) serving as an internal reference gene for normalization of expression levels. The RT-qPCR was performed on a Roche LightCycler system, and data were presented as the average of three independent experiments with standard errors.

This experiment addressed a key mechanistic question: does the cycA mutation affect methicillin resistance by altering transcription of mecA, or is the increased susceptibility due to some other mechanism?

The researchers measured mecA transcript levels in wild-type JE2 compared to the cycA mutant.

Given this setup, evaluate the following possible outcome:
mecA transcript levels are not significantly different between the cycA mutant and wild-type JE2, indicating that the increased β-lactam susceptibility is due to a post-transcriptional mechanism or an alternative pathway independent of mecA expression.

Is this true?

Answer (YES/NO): YES